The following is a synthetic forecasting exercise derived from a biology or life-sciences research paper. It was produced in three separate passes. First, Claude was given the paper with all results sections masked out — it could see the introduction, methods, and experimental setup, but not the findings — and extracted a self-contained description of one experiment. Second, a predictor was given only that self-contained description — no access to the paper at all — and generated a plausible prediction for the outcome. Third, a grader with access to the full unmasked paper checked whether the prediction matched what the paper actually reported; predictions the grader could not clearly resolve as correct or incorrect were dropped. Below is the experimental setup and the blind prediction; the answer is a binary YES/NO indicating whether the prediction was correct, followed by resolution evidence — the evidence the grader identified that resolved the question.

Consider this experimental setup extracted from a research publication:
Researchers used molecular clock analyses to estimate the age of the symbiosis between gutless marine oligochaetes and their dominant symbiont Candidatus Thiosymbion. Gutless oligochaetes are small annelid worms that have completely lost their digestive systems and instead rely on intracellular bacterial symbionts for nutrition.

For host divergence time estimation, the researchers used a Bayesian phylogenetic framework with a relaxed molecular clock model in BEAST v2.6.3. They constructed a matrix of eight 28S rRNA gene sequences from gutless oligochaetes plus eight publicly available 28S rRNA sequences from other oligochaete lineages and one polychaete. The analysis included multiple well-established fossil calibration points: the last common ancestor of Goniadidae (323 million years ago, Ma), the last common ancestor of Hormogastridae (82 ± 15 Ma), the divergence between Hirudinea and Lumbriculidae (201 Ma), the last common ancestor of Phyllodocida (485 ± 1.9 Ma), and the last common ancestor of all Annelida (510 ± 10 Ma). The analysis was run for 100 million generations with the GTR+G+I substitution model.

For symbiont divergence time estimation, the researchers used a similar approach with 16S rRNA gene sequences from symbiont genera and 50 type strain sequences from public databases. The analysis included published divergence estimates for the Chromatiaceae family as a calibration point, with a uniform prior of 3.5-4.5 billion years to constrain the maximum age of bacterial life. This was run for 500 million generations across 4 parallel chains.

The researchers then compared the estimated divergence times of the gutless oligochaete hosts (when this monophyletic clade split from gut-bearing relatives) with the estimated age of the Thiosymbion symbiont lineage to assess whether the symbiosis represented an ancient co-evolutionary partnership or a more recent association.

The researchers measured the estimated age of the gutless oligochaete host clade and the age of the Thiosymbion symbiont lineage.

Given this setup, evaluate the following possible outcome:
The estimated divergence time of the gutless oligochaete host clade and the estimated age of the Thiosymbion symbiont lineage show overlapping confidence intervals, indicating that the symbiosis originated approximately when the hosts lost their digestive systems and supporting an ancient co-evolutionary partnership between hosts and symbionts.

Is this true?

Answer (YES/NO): NO